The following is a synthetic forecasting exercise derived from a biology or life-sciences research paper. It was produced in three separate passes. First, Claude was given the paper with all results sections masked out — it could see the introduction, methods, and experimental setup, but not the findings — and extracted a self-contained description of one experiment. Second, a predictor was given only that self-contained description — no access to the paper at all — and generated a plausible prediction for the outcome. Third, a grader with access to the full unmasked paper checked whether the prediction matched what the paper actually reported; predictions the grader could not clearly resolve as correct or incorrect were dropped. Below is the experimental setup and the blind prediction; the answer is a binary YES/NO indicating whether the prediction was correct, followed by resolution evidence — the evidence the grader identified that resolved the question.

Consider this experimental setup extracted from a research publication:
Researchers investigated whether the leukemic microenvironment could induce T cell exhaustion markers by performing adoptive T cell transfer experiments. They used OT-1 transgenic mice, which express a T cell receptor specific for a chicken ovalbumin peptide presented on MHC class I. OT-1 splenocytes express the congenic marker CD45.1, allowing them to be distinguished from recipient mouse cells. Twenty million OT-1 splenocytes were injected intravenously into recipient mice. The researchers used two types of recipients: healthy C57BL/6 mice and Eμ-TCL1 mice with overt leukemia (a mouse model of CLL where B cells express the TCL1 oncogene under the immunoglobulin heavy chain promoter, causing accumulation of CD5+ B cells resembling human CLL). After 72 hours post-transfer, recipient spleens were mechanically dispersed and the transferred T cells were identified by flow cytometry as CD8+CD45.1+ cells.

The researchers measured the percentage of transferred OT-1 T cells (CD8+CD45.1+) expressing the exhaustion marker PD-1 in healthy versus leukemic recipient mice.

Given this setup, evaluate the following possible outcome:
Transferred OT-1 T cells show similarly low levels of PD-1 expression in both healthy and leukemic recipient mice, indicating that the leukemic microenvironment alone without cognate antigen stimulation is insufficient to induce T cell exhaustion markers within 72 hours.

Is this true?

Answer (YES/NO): NO